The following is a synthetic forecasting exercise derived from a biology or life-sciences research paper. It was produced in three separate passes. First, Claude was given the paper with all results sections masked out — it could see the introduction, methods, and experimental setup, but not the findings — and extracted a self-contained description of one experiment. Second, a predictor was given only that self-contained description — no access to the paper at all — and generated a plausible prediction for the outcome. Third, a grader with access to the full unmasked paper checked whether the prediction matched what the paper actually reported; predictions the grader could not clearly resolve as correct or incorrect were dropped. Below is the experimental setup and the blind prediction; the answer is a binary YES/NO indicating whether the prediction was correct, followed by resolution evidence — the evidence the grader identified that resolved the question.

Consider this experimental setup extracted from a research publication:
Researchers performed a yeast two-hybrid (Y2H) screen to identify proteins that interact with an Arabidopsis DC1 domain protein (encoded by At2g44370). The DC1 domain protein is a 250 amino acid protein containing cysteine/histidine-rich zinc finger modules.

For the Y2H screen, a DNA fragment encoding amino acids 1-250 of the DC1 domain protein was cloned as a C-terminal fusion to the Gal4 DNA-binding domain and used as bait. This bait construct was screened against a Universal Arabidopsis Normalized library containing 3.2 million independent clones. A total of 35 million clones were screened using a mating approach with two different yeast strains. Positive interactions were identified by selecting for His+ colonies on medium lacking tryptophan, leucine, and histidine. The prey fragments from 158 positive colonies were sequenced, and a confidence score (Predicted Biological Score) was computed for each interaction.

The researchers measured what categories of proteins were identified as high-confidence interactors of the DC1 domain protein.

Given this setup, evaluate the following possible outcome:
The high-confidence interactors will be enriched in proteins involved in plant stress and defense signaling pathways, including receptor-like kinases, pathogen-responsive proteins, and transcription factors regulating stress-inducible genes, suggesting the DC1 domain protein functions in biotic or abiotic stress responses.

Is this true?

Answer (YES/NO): NO